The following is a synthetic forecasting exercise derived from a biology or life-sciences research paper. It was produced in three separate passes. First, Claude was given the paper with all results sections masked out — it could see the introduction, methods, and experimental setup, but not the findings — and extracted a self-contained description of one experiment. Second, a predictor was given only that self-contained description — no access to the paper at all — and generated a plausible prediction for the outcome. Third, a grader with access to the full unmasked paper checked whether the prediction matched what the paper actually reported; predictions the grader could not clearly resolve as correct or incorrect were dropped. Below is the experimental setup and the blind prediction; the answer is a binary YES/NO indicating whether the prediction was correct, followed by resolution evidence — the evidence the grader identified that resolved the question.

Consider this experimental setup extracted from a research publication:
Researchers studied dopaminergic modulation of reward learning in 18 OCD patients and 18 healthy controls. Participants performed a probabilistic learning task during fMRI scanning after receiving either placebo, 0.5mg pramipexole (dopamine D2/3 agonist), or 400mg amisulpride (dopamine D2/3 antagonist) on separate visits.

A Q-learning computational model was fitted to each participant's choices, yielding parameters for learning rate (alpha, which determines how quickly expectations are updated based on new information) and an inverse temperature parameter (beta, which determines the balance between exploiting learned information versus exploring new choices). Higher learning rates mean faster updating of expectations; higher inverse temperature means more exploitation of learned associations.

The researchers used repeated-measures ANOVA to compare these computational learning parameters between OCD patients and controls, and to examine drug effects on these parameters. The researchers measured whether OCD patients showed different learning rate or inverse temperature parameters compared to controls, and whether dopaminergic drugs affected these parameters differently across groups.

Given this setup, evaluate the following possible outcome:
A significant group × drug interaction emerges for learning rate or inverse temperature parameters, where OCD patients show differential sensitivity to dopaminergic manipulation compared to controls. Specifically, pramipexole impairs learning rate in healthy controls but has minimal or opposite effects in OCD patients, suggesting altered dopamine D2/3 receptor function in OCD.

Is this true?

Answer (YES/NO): NO